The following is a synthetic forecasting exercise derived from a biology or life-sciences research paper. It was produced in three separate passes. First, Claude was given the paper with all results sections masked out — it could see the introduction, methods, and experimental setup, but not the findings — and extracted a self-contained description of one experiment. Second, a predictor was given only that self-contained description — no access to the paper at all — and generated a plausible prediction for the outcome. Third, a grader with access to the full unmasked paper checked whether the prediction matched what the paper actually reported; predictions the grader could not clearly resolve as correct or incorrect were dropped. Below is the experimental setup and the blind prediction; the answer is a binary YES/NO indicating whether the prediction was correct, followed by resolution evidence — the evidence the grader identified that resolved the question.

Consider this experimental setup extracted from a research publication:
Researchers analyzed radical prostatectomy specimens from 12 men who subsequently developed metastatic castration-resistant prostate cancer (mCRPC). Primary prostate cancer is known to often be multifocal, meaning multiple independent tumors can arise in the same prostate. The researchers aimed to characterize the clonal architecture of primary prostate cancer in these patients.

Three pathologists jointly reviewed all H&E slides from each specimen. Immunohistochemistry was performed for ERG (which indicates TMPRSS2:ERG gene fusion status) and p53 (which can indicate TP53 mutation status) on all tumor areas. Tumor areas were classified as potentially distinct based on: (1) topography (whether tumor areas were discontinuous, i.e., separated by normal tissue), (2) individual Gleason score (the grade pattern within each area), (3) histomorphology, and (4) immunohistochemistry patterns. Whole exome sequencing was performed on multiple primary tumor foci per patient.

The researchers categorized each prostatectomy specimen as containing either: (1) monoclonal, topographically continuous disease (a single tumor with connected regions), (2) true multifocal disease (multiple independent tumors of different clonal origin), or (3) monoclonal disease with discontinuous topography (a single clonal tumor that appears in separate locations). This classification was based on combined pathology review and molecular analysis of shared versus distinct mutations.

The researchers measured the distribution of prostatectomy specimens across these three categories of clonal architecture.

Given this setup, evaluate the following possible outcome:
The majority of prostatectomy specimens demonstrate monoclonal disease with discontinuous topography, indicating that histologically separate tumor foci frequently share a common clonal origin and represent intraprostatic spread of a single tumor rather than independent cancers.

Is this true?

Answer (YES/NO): NO